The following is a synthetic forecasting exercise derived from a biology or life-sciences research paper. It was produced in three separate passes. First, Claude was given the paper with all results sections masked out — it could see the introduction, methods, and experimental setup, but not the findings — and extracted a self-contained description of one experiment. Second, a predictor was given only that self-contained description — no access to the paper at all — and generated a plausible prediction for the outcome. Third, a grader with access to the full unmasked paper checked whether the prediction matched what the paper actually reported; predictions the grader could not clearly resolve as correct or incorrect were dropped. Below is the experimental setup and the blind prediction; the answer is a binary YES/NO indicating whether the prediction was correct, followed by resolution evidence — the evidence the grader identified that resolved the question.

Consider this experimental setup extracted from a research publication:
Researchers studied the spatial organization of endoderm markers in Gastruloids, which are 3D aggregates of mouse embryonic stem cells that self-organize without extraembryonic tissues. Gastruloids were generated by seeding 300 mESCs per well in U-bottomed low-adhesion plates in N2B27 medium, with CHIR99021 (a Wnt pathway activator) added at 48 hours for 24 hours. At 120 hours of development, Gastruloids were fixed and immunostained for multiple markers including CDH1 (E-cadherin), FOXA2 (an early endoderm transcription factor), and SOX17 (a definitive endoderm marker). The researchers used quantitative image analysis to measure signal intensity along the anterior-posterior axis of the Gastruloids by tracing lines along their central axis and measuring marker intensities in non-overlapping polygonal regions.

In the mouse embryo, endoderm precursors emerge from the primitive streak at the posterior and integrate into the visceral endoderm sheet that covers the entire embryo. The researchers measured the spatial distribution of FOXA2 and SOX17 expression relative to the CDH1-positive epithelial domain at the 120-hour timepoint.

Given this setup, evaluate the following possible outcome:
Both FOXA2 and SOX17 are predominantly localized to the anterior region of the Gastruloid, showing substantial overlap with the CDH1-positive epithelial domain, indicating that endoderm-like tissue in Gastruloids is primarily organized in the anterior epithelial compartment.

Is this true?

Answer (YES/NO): NO